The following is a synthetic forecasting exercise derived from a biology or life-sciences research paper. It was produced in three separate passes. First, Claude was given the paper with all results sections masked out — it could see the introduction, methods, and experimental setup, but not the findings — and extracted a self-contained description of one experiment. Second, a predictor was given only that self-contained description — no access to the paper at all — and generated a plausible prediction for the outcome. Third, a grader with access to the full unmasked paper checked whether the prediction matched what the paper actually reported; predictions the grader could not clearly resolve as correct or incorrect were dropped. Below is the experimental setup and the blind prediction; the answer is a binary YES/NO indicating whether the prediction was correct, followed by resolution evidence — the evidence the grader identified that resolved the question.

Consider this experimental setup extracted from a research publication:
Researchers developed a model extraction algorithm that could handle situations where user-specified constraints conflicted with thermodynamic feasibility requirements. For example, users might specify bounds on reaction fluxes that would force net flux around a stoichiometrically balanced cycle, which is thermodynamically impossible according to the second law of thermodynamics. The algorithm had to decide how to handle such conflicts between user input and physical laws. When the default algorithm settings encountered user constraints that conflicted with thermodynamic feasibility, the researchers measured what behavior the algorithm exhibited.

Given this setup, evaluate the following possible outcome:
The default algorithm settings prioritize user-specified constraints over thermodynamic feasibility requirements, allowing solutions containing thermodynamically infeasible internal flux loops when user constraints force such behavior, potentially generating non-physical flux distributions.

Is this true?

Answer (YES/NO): NO